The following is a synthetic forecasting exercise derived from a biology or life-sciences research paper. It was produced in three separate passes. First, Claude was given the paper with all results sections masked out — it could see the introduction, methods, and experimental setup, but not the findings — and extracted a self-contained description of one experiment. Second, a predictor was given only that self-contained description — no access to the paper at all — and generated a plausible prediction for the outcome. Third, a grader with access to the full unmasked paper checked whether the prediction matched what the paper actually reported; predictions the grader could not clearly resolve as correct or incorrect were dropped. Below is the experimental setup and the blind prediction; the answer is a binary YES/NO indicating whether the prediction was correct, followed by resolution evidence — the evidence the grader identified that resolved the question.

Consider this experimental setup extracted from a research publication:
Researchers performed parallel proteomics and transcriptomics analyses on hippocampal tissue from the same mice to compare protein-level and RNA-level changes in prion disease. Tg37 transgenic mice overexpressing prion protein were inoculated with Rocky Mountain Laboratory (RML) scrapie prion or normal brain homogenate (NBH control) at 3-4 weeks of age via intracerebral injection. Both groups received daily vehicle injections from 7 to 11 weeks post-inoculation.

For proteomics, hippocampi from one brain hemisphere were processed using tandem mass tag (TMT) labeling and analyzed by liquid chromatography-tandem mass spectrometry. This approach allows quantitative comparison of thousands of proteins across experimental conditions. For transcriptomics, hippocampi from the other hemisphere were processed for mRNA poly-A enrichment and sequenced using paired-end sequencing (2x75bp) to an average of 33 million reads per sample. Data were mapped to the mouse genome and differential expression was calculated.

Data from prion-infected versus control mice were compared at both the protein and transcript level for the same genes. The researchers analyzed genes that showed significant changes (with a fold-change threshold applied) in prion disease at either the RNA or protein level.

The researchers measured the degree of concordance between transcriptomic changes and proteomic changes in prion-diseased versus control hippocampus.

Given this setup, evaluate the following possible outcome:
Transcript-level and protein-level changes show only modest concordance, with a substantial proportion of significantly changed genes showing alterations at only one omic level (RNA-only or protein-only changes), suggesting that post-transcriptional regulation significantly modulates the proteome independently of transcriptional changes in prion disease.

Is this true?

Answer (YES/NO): YES